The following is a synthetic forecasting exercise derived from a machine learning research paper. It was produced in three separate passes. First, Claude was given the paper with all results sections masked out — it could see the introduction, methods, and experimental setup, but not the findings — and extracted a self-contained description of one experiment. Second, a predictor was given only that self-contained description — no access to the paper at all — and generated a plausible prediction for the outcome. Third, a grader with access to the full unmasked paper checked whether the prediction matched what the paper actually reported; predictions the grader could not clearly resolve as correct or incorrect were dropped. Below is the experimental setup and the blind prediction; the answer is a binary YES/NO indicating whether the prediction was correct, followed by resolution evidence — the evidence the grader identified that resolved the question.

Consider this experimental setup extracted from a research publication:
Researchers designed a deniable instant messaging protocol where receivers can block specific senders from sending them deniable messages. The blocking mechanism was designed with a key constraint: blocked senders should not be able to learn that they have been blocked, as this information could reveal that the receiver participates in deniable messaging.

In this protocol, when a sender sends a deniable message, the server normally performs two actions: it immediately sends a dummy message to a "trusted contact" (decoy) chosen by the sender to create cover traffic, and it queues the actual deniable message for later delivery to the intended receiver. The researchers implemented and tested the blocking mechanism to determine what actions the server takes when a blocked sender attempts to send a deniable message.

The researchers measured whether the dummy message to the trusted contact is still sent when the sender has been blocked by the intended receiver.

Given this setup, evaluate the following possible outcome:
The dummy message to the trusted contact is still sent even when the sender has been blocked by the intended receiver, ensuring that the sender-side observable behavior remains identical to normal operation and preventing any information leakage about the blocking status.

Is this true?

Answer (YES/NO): YES